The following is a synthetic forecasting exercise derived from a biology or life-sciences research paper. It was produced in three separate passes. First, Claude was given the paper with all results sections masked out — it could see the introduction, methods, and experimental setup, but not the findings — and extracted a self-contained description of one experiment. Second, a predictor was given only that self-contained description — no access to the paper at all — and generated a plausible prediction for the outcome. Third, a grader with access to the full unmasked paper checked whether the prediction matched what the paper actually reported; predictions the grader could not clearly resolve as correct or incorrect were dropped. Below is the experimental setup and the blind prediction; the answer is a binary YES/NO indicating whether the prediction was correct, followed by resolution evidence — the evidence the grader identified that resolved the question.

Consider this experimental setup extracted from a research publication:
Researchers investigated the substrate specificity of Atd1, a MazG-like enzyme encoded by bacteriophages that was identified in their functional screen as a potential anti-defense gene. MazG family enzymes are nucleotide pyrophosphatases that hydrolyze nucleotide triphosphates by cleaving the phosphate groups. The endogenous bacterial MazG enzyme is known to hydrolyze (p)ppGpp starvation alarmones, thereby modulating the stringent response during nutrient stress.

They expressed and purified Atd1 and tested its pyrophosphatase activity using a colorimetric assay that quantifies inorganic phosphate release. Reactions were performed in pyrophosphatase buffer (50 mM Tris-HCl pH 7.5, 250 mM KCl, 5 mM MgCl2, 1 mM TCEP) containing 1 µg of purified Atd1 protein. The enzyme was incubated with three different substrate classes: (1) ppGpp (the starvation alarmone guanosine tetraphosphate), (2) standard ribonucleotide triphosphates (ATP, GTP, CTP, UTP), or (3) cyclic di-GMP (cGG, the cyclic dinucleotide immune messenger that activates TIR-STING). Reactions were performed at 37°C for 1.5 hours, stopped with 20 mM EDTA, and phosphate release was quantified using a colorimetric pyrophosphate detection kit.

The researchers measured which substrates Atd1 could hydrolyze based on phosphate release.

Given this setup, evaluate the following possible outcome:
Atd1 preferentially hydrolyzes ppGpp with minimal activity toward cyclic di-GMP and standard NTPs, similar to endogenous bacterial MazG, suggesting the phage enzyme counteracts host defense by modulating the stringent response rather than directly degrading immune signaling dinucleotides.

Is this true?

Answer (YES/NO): YES